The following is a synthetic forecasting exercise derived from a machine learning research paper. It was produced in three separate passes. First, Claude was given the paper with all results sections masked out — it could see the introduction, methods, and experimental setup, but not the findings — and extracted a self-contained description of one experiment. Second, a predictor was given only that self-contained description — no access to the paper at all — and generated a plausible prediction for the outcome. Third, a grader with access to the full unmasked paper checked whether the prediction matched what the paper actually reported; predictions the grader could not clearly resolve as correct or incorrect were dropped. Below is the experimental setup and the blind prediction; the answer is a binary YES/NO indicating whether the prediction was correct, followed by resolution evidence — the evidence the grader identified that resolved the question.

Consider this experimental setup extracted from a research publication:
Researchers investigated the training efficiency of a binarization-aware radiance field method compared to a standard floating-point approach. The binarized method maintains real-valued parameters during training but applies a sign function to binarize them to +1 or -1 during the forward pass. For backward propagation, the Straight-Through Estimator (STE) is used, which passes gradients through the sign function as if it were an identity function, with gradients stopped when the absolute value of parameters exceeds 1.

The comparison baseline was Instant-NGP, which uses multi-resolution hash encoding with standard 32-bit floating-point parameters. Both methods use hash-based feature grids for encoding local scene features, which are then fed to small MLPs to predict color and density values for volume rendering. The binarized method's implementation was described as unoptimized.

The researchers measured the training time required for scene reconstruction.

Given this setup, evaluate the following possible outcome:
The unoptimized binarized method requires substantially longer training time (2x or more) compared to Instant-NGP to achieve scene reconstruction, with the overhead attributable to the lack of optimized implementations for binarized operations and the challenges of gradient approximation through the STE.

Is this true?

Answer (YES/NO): NO